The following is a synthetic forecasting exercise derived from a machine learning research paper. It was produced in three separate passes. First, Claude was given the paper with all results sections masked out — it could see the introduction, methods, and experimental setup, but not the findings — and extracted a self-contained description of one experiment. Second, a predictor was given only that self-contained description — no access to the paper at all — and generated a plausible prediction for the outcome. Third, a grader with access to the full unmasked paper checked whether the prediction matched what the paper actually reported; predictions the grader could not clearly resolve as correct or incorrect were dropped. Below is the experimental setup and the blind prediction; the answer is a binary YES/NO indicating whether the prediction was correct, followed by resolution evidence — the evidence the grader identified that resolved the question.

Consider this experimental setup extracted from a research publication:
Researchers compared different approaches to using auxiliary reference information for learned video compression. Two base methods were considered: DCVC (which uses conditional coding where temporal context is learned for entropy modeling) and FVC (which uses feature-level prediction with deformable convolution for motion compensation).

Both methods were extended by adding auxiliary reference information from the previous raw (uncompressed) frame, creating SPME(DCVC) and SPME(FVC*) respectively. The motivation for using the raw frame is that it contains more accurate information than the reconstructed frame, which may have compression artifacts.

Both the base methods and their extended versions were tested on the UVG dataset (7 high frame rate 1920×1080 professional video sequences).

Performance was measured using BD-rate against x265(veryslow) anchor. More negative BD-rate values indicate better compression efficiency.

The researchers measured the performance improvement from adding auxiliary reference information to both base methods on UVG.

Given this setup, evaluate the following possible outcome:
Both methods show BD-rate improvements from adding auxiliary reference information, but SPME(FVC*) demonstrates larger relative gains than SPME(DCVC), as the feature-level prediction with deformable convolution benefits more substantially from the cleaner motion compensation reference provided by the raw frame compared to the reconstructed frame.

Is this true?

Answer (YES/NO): NO